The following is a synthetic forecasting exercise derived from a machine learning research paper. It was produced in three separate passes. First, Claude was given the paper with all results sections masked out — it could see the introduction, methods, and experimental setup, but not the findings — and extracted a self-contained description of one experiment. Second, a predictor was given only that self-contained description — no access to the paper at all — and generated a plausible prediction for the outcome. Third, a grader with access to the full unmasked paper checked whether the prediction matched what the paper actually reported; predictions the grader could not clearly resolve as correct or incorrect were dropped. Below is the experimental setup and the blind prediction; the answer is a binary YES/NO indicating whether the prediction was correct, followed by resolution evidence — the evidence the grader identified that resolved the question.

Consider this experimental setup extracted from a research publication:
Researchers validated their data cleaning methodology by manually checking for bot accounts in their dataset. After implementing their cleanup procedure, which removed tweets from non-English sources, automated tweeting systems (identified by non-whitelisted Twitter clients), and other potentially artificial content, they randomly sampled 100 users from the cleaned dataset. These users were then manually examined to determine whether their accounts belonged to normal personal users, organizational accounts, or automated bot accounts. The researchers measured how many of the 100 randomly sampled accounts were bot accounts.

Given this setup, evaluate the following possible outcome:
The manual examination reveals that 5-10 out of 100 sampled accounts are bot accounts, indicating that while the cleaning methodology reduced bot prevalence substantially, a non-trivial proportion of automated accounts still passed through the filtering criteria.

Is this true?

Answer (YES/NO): NO